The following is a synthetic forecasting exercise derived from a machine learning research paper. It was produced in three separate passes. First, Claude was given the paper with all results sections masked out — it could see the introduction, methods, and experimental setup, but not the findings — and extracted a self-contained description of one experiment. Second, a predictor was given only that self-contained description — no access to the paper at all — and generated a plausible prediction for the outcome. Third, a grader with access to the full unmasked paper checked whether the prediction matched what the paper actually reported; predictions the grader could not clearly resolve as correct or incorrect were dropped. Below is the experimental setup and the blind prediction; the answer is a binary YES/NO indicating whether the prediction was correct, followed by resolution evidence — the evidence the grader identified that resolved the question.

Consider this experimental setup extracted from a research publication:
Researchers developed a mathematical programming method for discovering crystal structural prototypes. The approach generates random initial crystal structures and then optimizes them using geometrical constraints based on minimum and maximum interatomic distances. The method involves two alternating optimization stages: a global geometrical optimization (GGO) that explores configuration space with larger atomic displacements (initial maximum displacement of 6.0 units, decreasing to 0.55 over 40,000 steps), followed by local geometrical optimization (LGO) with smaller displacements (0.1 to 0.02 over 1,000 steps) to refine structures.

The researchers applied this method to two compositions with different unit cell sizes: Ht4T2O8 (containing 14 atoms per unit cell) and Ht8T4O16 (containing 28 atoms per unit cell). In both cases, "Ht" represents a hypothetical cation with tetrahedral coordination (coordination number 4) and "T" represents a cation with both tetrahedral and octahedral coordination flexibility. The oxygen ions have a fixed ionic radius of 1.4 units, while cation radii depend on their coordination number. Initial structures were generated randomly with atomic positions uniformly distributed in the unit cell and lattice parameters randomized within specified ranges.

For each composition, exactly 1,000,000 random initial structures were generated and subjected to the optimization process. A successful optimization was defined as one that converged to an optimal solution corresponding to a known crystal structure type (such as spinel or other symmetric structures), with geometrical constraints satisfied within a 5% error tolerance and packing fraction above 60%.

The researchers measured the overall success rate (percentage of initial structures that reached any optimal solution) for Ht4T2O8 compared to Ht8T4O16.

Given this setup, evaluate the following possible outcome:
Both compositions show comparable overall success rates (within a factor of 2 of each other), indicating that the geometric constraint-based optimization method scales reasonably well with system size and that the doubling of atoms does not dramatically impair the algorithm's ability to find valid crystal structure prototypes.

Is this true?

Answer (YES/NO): NO